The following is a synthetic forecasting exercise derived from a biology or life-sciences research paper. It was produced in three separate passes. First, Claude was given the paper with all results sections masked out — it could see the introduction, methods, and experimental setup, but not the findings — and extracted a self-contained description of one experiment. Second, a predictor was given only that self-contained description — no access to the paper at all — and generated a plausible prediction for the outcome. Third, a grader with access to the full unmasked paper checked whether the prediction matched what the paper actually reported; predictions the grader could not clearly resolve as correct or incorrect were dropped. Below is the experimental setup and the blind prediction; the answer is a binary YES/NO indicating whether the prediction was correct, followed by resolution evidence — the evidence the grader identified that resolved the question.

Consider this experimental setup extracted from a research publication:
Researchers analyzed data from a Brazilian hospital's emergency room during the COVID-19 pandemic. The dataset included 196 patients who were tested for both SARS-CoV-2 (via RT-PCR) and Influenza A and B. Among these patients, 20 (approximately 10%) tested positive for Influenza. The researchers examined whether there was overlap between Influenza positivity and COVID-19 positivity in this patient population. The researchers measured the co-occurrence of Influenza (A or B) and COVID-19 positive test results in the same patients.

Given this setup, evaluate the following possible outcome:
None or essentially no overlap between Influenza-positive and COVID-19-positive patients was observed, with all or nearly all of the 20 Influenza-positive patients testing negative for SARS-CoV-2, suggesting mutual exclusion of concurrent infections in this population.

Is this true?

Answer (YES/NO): YES